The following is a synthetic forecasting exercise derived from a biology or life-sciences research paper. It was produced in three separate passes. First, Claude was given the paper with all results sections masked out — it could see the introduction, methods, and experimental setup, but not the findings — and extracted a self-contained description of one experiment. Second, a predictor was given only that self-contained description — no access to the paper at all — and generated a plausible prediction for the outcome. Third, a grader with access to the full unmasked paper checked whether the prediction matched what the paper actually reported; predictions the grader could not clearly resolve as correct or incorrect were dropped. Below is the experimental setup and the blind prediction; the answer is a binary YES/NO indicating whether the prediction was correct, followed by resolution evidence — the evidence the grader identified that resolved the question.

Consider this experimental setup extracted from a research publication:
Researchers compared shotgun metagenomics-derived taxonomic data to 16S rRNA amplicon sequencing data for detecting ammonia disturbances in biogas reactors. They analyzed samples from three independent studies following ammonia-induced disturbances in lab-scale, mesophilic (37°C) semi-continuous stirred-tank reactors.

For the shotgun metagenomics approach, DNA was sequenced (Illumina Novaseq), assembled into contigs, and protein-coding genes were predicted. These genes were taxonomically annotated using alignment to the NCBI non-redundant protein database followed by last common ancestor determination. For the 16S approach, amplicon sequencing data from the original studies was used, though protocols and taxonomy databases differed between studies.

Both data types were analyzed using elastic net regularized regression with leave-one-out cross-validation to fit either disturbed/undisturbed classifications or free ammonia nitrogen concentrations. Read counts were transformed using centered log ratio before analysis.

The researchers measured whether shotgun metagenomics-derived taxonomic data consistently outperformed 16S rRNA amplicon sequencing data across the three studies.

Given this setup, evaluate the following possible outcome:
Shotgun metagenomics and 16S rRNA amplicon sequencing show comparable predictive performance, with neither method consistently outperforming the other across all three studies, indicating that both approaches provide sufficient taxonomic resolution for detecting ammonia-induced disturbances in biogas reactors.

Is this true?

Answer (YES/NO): YES